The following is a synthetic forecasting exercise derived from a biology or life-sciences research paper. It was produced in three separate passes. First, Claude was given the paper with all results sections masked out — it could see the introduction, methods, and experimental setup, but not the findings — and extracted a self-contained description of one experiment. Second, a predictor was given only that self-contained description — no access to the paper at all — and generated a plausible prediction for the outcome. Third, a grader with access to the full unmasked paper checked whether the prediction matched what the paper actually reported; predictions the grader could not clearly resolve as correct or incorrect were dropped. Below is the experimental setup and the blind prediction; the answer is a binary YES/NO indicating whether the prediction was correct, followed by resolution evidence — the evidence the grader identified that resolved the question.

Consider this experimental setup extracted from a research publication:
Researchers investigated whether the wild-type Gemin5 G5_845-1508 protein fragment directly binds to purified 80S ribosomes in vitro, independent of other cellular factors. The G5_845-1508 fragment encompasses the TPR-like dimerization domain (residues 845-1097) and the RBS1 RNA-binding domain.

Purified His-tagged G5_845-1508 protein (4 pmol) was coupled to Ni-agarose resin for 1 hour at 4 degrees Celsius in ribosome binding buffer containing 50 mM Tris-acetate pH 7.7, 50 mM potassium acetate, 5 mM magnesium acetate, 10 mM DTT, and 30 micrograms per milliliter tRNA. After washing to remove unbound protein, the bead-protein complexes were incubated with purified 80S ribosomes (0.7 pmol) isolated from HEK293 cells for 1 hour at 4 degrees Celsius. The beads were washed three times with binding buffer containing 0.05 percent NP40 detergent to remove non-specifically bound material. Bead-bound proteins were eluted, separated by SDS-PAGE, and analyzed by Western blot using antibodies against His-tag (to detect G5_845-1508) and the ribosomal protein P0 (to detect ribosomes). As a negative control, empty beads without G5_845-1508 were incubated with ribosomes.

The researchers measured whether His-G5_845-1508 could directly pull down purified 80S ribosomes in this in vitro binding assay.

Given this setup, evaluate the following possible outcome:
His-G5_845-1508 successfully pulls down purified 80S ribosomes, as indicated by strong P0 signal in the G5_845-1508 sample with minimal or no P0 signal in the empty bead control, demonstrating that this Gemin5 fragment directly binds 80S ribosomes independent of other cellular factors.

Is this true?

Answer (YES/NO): YES